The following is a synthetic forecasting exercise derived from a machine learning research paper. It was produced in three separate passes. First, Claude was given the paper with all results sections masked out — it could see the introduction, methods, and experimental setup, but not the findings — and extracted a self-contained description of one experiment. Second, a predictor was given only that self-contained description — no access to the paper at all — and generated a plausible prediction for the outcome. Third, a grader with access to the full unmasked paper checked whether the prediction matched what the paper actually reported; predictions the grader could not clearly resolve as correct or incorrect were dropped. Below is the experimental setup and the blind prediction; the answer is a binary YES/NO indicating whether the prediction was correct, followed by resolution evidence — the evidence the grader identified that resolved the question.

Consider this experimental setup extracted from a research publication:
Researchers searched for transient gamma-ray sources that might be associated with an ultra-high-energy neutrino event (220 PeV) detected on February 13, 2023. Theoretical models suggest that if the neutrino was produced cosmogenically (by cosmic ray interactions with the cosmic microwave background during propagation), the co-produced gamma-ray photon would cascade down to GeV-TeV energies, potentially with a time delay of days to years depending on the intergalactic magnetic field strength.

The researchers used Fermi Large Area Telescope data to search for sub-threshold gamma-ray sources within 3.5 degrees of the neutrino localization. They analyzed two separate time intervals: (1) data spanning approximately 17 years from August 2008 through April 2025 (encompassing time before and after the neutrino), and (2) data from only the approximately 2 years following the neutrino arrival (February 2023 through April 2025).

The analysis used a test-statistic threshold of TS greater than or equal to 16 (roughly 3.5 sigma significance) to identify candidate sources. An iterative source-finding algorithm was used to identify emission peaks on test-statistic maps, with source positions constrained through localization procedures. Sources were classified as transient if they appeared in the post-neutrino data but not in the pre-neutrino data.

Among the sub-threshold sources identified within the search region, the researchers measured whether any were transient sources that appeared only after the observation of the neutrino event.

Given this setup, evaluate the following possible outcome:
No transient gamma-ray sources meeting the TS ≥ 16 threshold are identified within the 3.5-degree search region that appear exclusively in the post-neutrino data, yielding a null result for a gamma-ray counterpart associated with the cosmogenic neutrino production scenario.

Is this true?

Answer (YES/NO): NO